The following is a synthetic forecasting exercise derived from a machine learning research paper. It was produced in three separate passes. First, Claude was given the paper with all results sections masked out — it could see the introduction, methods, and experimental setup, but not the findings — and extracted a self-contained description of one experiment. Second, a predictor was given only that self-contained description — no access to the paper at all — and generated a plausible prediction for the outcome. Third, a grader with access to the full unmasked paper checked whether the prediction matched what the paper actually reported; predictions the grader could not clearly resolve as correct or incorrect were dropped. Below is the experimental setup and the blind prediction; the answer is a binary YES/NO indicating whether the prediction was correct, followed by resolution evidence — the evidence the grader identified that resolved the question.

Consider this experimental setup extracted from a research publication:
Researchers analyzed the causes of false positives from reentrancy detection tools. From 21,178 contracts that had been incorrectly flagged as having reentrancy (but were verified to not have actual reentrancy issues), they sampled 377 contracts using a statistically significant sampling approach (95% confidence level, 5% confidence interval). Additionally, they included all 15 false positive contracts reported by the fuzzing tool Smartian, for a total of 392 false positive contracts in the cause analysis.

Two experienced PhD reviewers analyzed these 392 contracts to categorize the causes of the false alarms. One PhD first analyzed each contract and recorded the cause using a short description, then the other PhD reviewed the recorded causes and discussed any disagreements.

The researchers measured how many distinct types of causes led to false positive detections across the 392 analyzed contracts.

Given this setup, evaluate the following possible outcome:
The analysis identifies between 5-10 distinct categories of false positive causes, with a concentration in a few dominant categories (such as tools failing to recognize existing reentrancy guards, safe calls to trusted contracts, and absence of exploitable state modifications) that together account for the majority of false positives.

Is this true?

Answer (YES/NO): YES